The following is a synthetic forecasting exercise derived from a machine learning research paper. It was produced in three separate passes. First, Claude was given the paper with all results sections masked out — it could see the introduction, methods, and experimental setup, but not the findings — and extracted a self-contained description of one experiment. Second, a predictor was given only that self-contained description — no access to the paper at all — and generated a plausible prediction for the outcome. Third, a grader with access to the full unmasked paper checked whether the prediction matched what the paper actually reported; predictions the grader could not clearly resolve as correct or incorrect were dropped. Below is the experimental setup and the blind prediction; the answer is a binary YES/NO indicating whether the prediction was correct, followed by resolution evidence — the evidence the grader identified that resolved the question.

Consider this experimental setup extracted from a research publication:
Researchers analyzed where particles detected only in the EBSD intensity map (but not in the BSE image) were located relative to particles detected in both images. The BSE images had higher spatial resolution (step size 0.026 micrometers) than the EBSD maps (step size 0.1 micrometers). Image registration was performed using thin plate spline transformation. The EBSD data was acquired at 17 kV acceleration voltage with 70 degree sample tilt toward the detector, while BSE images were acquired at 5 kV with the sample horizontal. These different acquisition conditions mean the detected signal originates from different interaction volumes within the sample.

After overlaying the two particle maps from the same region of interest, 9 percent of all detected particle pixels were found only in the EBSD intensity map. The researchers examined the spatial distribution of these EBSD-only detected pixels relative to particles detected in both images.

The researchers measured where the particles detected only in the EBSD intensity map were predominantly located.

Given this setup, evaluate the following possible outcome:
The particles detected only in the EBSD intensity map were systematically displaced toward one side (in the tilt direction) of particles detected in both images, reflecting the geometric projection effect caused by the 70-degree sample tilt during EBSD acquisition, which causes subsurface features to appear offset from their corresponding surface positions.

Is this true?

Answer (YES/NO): NO